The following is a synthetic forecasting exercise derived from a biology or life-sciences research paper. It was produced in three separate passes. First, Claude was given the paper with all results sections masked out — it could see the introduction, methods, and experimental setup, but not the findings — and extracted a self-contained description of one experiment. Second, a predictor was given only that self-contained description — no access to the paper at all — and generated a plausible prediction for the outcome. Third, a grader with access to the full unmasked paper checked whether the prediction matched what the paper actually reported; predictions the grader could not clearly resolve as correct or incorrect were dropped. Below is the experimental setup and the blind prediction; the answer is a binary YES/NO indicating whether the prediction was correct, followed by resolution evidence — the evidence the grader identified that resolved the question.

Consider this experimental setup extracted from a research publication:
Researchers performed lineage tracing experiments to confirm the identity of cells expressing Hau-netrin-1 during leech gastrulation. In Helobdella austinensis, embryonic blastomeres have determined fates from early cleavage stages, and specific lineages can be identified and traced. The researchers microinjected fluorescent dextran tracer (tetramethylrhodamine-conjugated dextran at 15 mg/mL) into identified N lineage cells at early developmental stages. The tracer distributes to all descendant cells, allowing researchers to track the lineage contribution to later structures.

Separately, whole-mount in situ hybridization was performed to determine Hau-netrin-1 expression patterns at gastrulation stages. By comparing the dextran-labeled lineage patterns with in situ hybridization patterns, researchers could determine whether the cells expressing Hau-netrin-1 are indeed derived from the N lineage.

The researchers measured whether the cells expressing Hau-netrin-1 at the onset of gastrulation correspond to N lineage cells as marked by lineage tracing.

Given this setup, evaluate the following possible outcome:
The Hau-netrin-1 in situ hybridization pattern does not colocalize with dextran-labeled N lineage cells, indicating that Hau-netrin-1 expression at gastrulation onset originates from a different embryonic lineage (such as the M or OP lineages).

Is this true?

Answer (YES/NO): NO